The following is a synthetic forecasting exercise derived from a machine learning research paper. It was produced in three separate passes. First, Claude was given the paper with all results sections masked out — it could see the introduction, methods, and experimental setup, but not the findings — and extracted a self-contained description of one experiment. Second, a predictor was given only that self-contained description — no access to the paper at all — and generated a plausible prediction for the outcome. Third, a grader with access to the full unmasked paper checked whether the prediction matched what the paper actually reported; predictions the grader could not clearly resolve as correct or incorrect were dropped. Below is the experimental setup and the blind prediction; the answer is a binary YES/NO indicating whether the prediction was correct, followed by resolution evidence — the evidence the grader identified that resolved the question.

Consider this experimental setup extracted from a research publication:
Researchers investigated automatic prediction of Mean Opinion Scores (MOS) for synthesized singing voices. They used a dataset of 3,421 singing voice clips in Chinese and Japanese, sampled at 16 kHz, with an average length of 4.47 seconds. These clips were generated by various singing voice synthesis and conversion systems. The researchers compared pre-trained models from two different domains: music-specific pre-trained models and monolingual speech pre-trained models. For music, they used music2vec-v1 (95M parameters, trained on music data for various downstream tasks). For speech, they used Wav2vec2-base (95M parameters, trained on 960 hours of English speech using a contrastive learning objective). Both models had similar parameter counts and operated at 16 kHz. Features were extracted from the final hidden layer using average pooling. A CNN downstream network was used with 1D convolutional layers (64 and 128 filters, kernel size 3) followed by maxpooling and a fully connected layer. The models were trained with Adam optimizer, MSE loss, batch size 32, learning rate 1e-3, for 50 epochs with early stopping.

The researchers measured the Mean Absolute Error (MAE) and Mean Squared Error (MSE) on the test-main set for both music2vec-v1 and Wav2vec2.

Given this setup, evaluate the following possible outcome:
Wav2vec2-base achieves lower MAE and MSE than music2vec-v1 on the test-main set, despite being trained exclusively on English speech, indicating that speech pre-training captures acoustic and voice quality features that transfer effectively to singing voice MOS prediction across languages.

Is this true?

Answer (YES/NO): YES